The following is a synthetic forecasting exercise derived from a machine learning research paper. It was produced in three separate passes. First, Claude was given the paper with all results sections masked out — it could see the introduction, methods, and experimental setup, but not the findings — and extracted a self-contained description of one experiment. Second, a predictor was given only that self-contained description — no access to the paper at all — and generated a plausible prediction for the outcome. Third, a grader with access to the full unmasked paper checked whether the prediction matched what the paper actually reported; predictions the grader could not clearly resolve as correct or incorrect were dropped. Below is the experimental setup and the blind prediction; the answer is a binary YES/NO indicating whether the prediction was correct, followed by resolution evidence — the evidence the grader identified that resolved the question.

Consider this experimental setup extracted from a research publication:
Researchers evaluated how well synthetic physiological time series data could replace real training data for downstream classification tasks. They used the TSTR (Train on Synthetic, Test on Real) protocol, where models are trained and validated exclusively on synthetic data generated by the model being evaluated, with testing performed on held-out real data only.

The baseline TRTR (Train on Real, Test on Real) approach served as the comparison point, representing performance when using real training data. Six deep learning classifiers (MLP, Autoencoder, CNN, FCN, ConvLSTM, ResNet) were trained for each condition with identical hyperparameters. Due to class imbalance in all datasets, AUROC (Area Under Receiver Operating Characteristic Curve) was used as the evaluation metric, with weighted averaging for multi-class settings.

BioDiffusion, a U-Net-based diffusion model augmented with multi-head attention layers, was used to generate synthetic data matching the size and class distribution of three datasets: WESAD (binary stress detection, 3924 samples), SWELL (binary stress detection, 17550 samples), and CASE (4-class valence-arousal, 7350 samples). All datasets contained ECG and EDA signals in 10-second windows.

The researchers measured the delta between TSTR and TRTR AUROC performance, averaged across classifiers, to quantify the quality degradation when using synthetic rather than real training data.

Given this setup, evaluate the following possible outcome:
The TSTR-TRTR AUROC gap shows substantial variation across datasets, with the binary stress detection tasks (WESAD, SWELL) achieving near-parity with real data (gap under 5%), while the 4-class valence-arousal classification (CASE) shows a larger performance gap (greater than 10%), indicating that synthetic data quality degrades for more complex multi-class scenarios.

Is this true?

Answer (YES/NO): NO